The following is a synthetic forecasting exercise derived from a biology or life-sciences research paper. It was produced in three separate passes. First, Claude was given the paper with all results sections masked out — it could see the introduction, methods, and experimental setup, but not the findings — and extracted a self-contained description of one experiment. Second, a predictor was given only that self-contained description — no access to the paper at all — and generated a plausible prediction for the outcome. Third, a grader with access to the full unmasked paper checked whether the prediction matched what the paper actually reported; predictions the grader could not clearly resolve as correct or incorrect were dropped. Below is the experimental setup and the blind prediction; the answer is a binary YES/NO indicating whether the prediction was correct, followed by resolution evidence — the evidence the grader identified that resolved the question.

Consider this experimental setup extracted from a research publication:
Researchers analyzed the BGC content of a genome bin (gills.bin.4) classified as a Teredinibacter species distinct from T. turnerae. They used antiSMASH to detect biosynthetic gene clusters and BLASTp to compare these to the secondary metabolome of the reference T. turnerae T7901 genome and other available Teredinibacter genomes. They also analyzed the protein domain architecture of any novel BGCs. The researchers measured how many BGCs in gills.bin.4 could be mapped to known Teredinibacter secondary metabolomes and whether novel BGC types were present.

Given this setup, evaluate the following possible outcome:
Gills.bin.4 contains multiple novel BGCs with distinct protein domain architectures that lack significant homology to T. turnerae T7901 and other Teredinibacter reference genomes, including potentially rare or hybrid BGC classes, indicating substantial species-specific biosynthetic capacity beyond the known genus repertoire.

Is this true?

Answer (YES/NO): YES